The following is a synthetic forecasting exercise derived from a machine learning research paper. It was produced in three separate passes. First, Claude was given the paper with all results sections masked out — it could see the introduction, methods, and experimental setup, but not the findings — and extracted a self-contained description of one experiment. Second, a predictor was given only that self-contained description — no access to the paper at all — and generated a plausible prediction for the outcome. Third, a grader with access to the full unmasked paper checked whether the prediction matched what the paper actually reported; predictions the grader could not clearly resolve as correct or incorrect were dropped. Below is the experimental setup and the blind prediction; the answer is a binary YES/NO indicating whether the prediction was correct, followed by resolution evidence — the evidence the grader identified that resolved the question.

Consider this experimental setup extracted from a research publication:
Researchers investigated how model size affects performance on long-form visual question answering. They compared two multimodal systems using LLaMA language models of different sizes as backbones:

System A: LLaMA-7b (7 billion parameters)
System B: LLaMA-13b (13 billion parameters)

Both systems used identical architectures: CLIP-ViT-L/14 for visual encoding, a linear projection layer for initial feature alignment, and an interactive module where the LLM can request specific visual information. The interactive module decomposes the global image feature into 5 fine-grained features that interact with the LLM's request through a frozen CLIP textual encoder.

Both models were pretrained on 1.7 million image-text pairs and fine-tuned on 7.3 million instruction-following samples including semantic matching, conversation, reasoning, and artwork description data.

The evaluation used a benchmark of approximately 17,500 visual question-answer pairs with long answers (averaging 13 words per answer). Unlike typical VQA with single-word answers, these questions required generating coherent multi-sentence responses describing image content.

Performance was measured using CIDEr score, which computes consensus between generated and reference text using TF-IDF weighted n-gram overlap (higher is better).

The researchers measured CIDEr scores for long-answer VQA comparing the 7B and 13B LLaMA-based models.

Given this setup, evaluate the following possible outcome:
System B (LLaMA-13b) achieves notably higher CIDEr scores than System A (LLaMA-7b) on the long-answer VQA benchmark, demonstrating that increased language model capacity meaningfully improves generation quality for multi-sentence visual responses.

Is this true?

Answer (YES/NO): YES